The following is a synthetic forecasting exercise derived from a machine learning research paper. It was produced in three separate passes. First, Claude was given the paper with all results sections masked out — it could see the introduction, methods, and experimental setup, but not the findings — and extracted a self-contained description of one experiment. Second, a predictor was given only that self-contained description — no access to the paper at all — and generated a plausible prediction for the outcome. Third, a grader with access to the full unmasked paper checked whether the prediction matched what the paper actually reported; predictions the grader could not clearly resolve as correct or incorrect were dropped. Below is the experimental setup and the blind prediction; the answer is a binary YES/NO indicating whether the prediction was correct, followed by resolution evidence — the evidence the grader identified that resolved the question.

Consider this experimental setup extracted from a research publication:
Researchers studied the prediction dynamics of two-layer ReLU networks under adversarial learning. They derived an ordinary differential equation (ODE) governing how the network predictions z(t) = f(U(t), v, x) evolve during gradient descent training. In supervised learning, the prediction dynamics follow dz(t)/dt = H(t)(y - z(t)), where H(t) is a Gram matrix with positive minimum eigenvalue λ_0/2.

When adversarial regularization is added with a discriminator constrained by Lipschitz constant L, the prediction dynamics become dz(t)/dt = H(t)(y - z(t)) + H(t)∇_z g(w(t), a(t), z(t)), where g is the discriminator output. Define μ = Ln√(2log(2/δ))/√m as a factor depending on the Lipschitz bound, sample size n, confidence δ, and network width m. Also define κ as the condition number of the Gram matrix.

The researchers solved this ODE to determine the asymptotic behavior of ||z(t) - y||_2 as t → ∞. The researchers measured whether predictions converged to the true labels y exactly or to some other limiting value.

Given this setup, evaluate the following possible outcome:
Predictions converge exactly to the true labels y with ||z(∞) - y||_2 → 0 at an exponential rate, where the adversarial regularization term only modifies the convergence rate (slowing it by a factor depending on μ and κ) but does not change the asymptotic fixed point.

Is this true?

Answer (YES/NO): NO